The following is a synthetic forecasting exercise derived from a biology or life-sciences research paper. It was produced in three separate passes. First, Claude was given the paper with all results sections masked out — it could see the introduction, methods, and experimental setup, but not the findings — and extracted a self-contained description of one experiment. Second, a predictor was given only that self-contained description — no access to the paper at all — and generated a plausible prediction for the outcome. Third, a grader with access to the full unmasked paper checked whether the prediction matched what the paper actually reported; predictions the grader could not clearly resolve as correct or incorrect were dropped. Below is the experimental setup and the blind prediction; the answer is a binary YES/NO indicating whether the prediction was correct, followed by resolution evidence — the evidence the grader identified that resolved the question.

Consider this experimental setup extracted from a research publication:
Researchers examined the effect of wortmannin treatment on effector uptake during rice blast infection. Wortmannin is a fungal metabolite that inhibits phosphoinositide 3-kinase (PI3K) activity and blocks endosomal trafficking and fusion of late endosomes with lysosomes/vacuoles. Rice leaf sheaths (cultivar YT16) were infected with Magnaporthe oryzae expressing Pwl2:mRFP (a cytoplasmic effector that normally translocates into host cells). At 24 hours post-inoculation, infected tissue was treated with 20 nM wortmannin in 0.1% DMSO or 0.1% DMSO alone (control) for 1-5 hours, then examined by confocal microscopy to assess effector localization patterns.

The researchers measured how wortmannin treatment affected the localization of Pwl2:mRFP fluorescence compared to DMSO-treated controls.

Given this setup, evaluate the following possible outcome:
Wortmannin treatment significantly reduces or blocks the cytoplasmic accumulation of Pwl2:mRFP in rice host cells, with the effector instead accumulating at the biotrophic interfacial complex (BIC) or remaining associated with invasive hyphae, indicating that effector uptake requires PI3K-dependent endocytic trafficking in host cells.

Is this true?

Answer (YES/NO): YES